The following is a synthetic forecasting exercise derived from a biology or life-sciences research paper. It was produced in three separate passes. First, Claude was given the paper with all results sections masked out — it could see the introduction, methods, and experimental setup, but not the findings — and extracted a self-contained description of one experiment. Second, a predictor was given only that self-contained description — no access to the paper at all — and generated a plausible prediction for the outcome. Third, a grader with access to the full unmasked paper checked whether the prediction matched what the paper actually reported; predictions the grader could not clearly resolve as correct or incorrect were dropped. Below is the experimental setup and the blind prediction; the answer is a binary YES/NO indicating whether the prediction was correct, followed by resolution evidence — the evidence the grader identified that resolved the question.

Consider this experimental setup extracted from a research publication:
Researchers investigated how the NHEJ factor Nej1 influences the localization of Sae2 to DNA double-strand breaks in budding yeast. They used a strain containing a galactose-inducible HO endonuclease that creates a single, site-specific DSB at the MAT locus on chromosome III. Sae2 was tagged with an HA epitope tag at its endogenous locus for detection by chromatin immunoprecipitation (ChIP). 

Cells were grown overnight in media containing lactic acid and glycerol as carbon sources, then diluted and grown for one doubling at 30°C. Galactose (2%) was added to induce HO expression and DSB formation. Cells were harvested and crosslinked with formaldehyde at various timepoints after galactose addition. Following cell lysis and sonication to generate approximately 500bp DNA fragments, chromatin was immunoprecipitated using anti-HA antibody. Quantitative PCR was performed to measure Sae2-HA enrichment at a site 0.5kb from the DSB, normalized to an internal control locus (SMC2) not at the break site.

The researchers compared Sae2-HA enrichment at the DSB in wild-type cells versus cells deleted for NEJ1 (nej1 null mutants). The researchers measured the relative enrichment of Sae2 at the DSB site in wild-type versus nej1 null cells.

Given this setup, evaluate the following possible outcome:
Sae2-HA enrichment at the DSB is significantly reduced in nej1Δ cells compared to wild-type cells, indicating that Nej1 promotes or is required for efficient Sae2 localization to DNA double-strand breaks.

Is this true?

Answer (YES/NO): NO